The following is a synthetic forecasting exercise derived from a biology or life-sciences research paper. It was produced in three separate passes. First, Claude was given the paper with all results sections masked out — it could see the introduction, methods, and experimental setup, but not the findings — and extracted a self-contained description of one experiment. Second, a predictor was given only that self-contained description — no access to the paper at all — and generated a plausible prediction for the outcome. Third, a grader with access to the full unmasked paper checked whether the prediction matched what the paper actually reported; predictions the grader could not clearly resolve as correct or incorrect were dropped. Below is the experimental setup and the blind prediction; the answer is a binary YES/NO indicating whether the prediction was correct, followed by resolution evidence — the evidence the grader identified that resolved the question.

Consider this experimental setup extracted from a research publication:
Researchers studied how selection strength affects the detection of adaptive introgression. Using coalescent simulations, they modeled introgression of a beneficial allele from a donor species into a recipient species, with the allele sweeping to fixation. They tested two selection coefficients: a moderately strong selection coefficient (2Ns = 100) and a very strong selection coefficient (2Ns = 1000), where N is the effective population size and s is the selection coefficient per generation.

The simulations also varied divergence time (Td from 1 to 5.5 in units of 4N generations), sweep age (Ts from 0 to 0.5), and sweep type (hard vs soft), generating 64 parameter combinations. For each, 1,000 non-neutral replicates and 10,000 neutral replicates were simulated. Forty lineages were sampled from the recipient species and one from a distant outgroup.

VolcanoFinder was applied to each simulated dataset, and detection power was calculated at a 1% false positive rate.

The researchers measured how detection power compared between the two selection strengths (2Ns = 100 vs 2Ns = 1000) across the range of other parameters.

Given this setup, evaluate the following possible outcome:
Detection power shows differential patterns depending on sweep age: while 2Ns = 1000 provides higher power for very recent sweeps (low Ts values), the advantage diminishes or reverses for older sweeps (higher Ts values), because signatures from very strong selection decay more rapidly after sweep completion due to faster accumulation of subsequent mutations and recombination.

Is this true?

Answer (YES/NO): NO